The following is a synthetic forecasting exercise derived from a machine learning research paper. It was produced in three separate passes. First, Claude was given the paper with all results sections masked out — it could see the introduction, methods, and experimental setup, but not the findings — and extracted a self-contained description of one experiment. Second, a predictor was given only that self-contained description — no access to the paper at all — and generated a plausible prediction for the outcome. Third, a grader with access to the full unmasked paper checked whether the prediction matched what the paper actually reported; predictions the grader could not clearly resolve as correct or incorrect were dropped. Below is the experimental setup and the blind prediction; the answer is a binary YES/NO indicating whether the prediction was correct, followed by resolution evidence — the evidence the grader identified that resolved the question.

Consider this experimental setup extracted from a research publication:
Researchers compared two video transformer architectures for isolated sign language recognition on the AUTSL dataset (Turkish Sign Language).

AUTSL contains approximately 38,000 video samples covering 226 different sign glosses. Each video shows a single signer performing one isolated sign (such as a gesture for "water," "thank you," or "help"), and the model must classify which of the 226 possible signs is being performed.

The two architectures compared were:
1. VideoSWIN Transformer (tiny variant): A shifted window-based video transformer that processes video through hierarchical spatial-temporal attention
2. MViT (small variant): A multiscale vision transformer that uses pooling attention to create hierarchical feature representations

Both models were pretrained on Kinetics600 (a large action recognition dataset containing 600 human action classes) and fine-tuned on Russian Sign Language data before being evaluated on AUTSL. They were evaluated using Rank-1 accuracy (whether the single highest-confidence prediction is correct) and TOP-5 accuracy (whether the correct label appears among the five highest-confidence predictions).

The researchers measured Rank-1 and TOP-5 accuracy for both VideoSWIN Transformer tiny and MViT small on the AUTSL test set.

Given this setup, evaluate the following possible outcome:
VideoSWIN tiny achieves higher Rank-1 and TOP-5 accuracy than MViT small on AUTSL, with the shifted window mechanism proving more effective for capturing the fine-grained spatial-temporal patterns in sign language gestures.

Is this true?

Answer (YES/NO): NO